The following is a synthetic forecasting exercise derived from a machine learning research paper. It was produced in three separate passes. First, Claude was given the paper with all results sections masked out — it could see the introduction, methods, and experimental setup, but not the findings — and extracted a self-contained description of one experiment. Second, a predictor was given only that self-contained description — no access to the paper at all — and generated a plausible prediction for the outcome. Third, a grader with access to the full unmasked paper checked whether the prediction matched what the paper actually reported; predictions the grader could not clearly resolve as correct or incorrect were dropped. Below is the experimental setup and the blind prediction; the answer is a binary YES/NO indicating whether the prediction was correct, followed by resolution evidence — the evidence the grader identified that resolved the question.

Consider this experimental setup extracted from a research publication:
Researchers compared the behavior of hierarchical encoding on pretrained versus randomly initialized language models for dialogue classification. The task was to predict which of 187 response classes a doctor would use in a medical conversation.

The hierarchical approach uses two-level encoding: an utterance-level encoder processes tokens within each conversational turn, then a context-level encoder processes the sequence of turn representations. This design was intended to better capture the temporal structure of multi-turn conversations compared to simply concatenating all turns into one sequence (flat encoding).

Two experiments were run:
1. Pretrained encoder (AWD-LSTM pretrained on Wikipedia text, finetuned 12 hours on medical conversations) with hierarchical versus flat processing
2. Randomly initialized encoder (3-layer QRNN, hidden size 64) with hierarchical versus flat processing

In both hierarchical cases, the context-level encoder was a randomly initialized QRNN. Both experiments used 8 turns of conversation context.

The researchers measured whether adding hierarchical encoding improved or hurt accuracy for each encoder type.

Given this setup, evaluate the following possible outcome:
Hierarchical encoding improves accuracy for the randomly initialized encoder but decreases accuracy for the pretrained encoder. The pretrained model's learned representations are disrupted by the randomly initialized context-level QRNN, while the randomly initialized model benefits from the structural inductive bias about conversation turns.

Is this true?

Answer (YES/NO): NO